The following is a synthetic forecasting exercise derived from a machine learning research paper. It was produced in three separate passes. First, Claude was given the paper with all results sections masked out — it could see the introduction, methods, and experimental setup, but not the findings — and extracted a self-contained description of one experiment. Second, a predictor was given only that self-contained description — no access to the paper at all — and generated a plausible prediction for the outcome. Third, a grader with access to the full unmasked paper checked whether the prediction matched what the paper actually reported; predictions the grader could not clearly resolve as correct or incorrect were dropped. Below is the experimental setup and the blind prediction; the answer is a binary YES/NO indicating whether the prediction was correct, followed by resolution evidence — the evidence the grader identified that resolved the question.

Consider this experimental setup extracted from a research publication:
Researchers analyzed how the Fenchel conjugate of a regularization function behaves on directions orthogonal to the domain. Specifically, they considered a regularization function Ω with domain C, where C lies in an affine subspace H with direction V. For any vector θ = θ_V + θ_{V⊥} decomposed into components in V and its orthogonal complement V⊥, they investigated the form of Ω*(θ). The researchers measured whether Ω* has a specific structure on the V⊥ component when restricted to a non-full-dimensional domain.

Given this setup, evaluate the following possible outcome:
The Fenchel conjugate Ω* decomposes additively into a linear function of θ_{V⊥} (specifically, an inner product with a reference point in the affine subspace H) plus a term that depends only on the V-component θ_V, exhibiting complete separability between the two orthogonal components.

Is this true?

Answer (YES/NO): YES